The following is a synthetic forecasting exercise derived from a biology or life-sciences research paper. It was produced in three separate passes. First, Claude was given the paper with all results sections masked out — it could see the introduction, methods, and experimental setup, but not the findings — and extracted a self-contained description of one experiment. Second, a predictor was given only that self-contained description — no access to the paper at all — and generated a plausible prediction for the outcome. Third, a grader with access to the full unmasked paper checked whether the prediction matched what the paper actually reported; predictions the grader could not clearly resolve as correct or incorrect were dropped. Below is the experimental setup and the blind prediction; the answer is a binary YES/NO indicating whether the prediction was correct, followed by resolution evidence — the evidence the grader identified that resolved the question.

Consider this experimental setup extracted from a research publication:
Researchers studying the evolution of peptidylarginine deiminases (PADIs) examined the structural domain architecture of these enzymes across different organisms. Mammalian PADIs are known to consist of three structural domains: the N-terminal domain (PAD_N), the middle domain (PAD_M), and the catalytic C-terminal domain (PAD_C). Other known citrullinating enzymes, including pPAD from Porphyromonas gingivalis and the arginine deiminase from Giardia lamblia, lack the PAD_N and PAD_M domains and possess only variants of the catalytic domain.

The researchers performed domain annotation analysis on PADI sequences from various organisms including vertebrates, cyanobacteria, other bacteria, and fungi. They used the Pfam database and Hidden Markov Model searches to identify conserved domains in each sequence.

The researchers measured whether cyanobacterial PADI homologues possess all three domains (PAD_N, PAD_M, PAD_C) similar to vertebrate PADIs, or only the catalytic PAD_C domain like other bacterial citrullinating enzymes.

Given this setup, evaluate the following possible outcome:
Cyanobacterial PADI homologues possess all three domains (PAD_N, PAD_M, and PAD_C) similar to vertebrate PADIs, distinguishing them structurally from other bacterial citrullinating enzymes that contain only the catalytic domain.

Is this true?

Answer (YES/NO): NO